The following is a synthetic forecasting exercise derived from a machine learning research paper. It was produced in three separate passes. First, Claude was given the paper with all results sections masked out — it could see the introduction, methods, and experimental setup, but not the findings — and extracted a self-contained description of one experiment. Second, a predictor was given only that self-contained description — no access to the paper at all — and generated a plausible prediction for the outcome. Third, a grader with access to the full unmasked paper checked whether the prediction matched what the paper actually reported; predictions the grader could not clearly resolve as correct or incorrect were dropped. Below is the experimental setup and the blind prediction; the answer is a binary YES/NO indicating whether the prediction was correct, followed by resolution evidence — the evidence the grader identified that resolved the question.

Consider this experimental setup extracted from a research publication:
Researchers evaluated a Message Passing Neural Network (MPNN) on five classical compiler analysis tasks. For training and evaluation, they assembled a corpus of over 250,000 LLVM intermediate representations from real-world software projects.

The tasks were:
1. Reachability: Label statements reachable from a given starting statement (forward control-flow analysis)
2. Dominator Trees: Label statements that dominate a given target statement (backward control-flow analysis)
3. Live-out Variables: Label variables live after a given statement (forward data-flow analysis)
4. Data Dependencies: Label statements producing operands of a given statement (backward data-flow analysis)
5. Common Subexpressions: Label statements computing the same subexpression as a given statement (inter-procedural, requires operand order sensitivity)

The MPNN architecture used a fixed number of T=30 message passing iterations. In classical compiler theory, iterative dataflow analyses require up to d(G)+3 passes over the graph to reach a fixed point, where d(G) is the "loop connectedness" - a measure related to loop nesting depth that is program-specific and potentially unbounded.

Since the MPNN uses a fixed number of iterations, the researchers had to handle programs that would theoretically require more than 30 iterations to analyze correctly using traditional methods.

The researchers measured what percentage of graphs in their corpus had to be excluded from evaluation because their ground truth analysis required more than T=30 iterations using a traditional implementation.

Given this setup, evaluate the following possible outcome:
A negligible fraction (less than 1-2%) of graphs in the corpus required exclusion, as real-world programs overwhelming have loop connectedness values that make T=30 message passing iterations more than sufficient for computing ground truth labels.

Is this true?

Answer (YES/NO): NO